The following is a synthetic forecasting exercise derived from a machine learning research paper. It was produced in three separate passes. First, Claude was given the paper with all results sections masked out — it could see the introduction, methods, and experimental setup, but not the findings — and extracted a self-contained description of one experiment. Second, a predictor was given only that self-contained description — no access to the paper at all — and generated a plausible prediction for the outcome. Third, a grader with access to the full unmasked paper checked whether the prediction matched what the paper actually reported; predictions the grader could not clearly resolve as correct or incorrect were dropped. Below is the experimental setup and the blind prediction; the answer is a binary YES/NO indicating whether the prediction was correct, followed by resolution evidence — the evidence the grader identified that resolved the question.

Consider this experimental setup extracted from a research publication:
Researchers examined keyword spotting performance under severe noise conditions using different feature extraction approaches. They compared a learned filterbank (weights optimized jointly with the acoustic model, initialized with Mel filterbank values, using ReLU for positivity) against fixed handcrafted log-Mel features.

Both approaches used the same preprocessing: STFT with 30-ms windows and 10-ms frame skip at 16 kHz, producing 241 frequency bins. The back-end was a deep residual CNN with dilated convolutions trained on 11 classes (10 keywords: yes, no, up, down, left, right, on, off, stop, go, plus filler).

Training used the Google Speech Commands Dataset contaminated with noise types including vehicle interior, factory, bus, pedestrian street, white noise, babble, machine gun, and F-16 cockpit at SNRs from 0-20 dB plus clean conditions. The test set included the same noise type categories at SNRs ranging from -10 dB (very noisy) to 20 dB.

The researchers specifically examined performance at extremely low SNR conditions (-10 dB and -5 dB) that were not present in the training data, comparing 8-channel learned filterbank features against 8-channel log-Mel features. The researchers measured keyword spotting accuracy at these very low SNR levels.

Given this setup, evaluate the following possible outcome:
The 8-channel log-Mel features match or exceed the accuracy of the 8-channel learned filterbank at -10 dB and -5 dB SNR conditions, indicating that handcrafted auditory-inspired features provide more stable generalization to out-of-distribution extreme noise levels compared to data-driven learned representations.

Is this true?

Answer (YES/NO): NO